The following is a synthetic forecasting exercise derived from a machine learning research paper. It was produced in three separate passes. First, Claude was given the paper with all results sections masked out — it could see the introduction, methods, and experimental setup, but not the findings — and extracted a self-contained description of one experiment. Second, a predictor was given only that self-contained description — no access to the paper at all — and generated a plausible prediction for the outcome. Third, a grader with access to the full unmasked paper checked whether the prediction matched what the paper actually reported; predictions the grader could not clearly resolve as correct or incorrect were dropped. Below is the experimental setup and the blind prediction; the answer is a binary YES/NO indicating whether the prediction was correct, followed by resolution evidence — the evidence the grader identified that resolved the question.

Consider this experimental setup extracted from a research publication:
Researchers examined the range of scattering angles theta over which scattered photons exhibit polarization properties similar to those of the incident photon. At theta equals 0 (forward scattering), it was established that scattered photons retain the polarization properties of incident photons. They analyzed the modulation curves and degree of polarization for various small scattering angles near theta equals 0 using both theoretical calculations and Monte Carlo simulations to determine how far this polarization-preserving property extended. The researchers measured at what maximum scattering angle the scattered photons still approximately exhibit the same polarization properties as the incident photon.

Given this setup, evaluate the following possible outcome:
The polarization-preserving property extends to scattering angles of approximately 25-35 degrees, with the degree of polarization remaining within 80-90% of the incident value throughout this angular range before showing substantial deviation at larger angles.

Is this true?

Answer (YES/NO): NO